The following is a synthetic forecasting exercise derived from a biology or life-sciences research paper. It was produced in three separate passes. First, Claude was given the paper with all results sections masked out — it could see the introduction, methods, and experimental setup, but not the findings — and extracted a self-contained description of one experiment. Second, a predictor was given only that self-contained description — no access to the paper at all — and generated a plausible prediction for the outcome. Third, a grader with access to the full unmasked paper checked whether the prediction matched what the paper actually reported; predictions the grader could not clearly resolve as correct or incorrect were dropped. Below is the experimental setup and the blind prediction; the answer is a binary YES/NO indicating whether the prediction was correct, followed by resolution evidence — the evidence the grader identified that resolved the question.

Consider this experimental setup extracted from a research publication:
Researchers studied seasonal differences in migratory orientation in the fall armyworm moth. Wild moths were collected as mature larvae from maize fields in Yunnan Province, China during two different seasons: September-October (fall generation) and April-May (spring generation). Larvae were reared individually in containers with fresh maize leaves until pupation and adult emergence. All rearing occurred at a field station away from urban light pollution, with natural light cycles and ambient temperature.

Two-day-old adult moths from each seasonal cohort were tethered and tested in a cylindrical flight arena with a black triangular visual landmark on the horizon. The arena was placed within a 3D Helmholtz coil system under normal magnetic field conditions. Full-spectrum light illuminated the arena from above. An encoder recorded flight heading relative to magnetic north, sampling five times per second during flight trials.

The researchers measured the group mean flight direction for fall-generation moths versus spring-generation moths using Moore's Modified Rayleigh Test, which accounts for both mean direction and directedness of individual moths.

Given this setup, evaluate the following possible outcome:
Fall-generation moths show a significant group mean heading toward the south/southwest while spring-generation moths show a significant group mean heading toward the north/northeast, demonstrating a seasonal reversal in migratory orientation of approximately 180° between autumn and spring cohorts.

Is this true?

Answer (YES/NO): NO